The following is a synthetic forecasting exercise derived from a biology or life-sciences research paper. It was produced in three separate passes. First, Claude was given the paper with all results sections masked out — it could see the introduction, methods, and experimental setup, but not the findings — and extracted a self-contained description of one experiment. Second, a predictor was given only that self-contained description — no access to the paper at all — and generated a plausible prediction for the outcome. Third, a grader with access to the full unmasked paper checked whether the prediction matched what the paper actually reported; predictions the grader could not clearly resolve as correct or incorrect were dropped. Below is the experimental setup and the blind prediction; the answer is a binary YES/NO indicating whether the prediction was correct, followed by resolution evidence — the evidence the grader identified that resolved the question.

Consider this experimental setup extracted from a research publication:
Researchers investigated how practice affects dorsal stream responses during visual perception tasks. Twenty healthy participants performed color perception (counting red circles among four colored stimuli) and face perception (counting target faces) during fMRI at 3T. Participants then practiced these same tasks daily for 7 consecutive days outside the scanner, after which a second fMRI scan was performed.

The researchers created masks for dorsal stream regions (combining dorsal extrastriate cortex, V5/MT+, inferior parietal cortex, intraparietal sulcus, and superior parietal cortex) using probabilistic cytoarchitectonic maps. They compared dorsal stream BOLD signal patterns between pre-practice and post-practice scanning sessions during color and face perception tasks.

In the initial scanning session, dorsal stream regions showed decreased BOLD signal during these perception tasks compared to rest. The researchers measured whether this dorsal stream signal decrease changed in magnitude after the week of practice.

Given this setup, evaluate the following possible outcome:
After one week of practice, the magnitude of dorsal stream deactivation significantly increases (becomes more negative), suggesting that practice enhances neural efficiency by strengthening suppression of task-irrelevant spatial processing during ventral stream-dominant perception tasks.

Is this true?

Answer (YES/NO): NO